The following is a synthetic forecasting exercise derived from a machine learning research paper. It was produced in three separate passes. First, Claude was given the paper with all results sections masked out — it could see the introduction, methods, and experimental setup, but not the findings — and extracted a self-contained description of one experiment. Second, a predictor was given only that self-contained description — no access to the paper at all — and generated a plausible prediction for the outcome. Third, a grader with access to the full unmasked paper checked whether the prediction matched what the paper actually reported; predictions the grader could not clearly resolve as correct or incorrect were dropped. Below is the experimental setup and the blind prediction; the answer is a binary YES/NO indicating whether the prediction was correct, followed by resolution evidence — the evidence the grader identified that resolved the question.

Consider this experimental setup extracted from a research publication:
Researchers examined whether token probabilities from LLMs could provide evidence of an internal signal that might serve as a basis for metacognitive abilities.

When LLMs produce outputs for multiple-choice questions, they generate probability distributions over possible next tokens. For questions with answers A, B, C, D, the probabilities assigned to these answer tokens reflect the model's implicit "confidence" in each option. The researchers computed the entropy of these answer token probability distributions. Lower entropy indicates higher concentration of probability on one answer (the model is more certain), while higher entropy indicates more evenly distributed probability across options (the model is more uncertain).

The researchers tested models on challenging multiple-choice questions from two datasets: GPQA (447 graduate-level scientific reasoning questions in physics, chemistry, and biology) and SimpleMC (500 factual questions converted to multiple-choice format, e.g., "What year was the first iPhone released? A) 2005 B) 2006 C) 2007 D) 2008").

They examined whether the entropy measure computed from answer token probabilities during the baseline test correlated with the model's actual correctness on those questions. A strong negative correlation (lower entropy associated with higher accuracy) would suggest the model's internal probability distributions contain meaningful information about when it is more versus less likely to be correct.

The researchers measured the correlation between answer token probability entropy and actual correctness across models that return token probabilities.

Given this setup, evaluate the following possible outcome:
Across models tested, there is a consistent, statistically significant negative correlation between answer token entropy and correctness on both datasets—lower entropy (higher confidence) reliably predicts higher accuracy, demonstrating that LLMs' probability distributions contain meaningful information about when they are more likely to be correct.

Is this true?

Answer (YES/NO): NO